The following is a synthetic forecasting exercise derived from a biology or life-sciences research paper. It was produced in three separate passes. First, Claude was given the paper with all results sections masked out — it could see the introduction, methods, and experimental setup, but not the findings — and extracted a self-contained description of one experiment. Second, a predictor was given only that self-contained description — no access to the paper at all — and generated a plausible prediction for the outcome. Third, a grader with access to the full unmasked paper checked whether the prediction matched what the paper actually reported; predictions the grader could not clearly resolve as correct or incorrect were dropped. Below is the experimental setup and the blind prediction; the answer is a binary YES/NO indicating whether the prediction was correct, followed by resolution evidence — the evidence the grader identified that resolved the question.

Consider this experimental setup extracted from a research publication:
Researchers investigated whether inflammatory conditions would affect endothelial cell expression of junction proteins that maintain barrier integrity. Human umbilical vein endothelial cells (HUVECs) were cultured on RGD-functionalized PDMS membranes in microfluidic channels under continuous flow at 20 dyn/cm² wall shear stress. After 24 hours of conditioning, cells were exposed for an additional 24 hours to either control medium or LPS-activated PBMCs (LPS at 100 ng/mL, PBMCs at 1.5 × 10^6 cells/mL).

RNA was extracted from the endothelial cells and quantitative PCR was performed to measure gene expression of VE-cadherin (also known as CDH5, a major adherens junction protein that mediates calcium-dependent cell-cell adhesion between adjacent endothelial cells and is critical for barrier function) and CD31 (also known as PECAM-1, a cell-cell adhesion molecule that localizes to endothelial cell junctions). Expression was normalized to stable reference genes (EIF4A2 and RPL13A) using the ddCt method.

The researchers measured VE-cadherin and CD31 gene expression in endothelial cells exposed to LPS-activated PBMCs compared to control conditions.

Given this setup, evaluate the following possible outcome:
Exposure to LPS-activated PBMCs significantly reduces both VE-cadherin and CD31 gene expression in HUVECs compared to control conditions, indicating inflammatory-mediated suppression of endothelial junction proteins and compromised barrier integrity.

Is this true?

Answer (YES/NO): NO